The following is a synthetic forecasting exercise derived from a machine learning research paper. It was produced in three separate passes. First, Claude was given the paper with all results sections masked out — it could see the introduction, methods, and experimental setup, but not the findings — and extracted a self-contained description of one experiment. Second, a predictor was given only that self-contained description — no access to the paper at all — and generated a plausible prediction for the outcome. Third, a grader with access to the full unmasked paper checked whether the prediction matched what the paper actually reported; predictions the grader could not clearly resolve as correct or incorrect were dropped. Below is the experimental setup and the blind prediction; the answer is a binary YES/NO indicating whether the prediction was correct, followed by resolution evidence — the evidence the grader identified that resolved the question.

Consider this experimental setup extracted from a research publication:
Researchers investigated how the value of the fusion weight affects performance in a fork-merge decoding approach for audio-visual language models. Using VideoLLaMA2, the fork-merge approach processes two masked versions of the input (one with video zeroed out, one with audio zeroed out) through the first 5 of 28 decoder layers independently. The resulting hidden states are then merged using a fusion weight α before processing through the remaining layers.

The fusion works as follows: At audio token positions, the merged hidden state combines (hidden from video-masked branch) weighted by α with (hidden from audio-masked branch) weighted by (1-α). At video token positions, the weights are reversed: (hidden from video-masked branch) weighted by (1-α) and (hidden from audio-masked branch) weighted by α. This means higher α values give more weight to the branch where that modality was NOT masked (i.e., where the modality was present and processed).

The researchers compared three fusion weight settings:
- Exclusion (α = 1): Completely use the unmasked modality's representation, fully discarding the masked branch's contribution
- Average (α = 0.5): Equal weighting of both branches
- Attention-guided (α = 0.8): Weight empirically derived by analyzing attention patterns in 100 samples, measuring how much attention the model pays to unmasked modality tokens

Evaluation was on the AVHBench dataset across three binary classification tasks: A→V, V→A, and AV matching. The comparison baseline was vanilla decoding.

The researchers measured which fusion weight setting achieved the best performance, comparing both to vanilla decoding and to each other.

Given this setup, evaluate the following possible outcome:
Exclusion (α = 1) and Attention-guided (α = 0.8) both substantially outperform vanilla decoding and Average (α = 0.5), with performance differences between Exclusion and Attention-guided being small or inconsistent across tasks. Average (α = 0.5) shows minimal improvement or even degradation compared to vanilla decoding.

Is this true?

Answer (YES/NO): NO